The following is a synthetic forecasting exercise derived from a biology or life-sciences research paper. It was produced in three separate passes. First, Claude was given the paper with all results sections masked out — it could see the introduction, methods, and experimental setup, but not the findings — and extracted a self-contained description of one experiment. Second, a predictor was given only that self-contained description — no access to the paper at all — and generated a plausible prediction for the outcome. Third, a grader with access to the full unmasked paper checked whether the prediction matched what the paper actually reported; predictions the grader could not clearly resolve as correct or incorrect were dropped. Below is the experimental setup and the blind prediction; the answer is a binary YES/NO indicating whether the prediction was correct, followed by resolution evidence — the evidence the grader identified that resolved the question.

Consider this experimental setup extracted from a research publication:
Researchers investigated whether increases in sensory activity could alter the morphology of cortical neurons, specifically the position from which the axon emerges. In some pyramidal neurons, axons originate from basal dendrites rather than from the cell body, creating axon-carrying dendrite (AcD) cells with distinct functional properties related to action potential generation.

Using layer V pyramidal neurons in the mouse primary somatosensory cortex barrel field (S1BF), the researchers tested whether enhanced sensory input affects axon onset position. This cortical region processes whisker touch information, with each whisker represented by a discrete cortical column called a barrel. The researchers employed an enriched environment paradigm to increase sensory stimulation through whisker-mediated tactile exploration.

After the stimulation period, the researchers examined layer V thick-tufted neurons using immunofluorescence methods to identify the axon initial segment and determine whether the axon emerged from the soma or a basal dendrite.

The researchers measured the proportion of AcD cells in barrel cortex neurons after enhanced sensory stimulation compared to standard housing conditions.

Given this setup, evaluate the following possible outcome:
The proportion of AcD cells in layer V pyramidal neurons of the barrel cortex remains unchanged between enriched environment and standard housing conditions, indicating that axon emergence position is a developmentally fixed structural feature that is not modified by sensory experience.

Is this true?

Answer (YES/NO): NO